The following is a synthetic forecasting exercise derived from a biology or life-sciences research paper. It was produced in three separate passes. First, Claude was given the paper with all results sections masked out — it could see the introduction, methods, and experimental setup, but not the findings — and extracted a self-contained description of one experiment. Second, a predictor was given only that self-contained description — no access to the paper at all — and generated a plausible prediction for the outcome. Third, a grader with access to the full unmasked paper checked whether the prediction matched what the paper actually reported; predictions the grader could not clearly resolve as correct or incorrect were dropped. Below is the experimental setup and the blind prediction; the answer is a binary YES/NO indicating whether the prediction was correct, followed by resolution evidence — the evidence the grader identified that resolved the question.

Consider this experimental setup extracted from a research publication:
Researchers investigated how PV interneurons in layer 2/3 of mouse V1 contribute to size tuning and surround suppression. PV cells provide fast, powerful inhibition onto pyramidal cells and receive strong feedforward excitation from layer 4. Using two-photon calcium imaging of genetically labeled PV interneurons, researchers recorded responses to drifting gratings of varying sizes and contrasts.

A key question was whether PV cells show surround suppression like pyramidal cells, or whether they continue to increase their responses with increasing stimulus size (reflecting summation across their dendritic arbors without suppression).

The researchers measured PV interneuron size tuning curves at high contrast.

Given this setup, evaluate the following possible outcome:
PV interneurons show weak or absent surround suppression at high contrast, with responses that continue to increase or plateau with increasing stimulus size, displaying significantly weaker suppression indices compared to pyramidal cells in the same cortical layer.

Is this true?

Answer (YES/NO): NO